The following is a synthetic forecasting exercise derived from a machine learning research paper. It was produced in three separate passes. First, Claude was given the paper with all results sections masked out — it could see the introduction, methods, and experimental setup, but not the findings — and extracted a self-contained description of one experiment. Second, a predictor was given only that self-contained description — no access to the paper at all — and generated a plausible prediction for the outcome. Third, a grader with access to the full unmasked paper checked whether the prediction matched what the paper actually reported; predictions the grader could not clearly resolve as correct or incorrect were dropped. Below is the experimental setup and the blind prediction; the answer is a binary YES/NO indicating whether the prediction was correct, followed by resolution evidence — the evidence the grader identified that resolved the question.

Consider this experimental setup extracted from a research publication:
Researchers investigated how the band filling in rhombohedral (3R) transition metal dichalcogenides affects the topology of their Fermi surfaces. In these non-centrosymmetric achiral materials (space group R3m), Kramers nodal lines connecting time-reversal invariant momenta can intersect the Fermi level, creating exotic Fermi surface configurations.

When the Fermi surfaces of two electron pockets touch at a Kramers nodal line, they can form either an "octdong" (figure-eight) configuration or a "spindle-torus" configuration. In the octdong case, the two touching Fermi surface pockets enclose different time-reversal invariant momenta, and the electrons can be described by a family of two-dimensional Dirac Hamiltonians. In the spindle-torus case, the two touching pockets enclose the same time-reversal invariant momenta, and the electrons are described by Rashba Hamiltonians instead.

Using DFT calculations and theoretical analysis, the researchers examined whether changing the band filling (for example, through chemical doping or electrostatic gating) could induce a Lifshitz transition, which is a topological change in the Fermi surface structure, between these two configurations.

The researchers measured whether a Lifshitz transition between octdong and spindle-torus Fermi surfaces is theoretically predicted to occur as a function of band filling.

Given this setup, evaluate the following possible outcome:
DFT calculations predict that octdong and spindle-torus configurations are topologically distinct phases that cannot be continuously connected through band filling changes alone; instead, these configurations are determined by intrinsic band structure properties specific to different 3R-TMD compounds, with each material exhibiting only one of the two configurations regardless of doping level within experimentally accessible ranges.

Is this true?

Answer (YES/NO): NO